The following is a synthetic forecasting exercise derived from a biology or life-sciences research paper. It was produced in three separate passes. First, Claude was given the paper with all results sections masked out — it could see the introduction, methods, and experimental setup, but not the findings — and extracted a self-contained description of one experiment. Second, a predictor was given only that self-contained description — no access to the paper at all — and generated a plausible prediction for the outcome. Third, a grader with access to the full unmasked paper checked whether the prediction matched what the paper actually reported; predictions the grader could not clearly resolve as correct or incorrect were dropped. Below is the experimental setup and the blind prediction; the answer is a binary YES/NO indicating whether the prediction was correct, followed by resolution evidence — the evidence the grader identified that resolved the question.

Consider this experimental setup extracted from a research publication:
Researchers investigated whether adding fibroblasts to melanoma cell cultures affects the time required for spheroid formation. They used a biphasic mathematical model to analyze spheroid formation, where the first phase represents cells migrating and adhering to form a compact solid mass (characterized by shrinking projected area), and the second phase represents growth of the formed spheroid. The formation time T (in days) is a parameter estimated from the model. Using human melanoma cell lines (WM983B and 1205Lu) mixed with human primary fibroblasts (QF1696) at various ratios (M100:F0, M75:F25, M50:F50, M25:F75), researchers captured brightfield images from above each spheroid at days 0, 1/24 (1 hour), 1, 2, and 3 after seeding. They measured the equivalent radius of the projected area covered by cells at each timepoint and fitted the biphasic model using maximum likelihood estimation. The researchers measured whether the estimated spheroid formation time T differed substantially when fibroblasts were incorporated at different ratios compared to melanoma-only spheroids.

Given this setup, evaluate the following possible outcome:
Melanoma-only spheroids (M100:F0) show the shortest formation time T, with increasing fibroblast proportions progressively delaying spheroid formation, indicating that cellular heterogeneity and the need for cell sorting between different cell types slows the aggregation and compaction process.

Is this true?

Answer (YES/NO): NO